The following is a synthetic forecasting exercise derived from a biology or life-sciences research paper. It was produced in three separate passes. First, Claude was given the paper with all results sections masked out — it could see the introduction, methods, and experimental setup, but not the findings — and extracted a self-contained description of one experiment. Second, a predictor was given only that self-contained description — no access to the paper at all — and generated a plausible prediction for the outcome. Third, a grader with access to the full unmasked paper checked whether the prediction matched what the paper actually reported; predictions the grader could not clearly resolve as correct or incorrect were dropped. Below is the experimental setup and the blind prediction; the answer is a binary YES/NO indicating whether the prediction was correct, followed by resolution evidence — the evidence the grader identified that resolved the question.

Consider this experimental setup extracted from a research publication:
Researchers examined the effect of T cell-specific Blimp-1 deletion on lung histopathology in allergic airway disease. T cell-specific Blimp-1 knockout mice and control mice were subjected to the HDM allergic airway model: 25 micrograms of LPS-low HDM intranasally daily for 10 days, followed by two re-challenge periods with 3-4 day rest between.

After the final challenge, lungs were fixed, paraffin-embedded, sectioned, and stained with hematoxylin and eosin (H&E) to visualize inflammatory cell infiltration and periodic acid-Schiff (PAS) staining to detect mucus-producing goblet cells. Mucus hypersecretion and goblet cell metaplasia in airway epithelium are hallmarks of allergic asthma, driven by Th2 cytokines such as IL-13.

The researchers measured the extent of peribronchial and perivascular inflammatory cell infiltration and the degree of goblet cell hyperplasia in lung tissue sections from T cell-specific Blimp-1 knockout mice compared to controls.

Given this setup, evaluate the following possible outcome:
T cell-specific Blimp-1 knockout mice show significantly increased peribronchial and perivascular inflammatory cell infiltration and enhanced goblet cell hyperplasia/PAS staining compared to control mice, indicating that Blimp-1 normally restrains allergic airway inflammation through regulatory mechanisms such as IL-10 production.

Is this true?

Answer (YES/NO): NO